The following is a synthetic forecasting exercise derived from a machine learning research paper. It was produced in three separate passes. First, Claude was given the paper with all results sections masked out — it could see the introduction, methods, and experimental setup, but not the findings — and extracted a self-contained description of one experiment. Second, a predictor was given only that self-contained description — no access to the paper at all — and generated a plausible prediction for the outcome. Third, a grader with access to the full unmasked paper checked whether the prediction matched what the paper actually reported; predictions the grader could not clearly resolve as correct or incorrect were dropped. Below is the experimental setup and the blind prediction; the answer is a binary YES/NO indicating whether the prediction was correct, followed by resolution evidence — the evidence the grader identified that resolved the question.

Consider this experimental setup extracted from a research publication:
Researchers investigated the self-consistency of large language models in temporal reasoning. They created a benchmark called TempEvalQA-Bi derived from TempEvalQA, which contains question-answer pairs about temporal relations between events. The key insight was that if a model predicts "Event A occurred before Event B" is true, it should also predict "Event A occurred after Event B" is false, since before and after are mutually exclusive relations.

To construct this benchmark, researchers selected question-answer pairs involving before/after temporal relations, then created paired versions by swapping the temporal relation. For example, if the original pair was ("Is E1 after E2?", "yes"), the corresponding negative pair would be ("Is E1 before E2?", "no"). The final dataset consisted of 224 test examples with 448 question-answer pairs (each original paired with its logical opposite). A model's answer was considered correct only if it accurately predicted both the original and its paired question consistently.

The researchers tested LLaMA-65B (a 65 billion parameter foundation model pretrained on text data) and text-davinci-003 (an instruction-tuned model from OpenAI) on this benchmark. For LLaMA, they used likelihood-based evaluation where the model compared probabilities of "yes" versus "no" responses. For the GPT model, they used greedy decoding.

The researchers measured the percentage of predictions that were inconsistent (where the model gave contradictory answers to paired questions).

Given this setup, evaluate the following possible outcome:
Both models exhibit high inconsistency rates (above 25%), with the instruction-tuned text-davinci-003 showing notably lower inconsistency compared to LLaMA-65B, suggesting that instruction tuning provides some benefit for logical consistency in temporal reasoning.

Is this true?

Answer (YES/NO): YES